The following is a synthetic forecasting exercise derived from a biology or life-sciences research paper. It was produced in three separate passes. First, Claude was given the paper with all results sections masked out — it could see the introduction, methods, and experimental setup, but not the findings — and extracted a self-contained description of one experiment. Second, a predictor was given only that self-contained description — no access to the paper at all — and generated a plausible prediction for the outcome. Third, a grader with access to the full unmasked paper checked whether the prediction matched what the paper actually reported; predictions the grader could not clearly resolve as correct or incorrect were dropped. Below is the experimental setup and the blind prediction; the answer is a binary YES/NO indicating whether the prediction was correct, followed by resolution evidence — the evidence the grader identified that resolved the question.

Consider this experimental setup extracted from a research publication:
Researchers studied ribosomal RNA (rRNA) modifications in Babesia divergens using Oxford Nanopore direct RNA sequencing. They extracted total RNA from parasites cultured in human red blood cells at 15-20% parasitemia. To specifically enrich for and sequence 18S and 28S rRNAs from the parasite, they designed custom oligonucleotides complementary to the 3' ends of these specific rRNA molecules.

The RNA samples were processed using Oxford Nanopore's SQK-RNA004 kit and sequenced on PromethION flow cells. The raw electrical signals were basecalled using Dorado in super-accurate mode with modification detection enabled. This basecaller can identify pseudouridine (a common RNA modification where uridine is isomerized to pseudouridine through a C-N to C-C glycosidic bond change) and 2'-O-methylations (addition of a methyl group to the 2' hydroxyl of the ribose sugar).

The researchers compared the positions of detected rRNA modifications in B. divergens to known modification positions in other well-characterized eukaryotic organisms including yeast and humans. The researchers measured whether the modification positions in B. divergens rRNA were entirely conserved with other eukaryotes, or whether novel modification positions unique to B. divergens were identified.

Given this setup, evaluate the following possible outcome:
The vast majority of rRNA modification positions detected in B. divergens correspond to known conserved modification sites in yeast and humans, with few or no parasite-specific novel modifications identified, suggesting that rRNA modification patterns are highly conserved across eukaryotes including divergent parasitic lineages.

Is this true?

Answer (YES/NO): NO